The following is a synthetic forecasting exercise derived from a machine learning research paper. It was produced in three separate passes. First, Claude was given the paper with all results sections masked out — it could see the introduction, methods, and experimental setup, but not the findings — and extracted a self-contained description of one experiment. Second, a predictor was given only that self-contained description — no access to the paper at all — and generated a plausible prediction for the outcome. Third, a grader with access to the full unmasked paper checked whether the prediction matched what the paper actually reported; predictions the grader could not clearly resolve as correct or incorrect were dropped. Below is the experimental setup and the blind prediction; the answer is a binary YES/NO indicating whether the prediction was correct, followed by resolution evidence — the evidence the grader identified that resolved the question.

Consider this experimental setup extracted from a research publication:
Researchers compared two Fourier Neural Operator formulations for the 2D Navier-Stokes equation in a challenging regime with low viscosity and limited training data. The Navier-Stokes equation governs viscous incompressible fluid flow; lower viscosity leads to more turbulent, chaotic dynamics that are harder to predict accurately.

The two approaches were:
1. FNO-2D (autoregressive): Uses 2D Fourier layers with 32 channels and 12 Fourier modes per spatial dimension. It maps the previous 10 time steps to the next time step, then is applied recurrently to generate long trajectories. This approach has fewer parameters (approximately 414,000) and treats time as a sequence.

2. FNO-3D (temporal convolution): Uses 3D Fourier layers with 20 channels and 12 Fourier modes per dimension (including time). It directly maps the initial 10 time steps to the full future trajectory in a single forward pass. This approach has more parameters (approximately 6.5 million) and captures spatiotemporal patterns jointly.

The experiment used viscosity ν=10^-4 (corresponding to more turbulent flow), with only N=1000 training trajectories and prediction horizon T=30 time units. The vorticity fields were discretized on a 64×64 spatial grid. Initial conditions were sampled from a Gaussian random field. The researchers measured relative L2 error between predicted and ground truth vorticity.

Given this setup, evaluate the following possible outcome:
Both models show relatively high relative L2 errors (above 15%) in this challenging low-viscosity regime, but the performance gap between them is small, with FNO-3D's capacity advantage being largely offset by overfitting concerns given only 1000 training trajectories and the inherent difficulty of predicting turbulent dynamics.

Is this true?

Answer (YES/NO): NO